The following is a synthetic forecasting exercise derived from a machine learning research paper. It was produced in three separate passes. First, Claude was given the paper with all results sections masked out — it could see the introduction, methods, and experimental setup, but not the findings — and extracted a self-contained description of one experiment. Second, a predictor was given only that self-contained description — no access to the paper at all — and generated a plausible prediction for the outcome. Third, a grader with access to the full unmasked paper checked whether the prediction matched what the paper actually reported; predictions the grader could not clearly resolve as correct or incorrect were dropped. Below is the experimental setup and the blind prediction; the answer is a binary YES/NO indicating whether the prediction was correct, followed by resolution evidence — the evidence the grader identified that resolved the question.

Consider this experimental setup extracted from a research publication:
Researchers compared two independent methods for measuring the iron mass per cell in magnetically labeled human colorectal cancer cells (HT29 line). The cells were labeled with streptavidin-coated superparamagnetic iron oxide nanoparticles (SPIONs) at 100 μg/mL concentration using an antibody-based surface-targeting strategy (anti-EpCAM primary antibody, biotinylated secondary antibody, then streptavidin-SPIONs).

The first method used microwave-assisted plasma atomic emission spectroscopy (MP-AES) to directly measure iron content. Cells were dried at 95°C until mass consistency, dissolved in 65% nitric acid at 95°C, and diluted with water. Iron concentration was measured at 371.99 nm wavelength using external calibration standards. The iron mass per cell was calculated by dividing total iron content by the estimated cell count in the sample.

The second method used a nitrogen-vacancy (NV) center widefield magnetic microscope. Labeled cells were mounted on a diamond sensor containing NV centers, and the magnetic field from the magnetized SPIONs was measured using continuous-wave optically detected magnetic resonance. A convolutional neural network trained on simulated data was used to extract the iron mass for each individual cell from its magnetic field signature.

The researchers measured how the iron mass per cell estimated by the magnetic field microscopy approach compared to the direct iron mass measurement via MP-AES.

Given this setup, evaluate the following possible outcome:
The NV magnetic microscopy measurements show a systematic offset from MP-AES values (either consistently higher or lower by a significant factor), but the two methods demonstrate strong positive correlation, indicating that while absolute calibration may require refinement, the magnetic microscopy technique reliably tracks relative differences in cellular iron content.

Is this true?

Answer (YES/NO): NO